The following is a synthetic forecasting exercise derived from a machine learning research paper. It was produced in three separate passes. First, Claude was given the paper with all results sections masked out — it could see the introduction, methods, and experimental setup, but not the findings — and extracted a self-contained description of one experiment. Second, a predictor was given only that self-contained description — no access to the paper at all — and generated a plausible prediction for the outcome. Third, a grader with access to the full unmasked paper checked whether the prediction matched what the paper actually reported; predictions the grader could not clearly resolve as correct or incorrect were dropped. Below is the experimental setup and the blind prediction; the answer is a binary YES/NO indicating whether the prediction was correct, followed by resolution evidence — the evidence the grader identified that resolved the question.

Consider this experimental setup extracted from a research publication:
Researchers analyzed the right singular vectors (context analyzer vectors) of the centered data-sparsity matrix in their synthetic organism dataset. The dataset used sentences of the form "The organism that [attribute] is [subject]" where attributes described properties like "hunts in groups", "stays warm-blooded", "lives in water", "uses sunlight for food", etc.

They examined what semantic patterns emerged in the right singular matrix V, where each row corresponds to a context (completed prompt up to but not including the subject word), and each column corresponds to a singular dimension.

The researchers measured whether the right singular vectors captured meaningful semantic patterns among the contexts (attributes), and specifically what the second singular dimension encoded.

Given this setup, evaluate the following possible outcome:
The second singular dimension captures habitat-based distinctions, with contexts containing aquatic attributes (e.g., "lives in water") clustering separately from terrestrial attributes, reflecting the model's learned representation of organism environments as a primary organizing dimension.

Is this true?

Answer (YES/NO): NO